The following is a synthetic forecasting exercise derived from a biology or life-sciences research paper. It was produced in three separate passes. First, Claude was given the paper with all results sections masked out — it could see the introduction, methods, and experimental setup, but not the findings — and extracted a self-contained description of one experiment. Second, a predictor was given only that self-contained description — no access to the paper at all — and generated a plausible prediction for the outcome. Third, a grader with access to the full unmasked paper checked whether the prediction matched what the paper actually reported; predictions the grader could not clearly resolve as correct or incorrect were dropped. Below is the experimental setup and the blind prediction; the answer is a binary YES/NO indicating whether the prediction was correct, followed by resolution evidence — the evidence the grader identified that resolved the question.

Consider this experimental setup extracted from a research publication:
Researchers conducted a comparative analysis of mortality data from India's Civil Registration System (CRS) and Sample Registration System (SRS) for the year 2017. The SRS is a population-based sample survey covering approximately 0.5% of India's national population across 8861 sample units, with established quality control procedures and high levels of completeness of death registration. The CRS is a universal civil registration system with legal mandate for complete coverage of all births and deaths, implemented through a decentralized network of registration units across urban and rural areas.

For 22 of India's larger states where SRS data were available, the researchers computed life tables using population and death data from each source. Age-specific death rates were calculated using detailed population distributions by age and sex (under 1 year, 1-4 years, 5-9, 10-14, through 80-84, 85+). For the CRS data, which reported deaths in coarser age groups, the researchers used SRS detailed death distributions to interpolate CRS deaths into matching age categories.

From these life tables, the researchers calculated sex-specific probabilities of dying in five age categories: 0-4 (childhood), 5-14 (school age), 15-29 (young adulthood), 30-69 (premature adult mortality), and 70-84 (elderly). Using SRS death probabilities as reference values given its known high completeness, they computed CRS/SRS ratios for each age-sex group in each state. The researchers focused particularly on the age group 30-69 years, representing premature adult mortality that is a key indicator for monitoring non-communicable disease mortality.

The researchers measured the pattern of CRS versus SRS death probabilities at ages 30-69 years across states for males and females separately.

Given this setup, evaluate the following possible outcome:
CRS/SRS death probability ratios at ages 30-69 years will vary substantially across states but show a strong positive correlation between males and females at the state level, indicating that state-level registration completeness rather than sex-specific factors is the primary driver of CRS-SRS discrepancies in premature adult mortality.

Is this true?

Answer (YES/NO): NO